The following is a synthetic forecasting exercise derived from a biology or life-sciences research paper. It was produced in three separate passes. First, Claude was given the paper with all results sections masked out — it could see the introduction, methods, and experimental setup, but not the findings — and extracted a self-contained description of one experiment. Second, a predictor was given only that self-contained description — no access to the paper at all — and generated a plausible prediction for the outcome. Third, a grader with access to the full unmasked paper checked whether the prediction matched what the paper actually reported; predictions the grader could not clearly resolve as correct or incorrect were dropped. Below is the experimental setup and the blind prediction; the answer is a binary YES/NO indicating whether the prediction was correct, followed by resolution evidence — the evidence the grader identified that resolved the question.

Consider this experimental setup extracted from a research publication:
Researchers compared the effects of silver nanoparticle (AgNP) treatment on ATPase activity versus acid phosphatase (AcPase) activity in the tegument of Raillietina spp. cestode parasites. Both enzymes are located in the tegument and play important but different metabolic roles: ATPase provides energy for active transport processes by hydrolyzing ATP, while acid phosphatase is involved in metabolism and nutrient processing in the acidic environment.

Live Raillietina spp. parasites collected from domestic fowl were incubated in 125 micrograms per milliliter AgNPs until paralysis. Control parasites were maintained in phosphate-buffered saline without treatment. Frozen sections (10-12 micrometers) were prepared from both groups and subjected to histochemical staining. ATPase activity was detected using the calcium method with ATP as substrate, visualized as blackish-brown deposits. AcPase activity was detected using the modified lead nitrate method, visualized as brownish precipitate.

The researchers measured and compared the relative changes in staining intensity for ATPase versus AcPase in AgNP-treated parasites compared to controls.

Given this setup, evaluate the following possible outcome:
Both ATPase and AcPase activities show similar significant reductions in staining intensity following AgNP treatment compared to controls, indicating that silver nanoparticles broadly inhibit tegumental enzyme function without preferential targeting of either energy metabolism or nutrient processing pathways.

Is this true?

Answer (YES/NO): NO